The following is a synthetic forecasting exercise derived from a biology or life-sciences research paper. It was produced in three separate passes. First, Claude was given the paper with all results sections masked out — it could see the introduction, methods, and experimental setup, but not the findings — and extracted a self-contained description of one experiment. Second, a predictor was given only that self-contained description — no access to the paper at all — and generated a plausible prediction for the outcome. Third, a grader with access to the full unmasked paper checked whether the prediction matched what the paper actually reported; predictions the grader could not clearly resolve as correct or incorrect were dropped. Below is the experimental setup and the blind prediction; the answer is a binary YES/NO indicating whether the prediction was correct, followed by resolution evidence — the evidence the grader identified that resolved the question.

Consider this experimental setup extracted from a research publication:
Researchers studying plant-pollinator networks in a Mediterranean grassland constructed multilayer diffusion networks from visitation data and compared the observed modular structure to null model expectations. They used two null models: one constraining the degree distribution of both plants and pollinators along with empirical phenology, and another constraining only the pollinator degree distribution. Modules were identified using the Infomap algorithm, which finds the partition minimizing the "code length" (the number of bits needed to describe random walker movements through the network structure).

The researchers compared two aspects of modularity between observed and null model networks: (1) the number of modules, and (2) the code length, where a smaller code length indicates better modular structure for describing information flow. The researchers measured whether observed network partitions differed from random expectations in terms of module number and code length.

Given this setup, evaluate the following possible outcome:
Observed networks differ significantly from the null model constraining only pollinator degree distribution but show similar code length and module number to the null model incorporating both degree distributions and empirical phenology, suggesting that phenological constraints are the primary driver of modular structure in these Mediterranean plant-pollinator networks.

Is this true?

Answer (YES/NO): NO